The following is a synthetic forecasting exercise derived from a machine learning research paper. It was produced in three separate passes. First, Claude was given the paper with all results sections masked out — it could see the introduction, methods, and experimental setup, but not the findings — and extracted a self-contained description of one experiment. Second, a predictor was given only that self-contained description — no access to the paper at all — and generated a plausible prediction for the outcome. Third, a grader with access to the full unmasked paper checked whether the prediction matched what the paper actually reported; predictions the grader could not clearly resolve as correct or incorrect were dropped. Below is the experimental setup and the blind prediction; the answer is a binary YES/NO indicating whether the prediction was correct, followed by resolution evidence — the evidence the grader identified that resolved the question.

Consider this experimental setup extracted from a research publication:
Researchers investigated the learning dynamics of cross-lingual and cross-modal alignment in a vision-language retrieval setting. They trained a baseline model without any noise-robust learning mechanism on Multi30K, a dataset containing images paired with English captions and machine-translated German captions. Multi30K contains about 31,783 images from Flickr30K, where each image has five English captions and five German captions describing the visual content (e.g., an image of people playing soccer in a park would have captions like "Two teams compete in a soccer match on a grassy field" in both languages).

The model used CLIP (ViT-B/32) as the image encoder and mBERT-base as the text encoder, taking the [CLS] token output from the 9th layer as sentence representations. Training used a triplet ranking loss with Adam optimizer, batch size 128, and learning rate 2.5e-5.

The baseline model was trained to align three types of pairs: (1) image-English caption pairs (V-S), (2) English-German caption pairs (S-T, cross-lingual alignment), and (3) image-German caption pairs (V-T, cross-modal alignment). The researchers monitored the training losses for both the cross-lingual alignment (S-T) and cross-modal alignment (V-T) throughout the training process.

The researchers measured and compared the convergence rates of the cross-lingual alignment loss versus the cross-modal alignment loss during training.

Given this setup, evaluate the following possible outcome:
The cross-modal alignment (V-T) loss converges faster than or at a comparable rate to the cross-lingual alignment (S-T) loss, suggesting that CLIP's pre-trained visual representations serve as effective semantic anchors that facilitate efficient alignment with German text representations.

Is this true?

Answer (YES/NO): NO